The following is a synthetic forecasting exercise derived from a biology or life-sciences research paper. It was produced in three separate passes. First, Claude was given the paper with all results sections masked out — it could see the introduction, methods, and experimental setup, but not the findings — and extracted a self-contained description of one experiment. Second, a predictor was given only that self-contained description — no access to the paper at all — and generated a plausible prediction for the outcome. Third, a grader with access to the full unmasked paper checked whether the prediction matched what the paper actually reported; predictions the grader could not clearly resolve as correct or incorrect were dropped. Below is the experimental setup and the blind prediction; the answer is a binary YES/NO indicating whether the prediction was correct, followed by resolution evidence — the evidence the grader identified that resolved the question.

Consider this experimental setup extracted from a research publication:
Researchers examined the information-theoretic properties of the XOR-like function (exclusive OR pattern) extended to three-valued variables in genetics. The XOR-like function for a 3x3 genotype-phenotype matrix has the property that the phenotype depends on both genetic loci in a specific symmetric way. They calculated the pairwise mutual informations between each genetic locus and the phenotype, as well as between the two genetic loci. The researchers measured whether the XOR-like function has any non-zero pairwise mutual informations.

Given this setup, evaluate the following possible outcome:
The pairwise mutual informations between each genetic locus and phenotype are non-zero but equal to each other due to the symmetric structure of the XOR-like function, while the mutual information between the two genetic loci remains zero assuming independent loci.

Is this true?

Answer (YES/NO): NO